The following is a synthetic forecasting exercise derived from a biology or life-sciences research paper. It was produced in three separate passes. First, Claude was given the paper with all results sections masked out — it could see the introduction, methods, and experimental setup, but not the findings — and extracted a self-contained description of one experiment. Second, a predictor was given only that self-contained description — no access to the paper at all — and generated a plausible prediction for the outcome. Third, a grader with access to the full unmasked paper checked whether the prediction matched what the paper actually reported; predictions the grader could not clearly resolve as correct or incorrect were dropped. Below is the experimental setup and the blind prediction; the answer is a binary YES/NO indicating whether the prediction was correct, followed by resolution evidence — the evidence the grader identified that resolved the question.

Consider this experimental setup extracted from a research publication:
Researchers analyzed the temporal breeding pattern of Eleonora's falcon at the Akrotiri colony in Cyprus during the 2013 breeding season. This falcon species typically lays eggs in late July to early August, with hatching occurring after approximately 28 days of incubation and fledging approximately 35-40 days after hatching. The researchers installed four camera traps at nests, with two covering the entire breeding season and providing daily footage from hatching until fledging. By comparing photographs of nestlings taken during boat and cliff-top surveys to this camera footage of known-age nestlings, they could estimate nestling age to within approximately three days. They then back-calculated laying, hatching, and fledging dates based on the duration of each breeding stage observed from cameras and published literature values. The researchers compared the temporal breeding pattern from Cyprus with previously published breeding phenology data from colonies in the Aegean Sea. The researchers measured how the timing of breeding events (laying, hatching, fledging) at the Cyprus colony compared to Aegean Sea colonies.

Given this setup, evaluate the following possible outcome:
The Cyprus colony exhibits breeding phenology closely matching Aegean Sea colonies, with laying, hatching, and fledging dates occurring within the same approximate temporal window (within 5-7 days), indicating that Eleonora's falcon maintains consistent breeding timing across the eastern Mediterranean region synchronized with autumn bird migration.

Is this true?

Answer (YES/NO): YES